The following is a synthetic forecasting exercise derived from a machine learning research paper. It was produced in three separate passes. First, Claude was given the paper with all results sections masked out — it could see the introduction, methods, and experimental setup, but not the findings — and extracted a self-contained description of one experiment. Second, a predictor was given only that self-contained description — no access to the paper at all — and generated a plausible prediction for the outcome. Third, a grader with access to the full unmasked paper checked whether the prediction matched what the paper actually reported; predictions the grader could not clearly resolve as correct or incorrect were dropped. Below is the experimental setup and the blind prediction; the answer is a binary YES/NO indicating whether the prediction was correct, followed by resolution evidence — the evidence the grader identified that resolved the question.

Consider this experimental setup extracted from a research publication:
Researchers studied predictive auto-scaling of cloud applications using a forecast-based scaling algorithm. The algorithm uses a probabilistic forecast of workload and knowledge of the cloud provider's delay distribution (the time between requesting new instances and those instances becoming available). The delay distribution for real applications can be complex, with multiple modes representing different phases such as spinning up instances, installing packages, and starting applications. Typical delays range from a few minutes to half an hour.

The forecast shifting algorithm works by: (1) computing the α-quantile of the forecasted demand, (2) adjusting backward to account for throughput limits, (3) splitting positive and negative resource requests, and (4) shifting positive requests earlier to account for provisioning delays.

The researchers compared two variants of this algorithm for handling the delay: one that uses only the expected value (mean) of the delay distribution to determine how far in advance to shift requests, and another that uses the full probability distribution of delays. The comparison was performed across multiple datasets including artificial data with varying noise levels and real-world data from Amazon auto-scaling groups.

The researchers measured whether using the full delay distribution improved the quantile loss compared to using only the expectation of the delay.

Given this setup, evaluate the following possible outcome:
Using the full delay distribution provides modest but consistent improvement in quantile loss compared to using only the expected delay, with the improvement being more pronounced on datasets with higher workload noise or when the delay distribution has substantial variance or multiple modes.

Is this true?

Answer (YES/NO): NO